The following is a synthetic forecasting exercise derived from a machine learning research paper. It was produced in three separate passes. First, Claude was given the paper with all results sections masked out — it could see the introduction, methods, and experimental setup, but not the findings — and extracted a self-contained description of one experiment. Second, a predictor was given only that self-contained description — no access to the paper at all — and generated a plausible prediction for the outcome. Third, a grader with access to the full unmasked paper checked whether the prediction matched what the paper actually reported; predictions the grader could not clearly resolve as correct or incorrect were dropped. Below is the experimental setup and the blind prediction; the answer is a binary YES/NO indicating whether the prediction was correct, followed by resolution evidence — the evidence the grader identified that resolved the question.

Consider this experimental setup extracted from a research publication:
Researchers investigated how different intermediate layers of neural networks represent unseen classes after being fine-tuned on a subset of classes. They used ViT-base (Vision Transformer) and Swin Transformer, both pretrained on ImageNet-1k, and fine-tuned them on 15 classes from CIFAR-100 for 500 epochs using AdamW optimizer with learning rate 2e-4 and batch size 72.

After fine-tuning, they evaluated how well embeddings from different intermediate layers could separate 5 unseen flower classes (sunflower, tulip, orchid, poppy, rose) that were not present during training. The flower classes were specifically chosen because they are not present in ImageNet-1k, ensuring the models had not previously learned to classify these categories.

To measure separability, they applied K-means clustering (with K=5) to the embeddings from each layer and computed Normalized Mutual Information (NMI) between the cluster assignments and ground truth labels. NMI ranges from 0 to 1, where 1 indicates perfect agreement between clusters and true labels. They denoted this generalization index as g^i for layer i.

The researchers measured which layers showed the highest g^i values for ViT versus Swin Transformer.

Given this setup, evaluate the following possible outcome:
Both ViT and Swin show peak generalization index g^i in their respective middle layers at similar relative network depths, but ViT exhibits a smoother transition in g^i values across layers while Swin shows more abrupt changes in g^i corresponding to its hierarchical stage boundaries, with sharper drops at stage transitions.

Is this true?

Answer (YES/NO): NO